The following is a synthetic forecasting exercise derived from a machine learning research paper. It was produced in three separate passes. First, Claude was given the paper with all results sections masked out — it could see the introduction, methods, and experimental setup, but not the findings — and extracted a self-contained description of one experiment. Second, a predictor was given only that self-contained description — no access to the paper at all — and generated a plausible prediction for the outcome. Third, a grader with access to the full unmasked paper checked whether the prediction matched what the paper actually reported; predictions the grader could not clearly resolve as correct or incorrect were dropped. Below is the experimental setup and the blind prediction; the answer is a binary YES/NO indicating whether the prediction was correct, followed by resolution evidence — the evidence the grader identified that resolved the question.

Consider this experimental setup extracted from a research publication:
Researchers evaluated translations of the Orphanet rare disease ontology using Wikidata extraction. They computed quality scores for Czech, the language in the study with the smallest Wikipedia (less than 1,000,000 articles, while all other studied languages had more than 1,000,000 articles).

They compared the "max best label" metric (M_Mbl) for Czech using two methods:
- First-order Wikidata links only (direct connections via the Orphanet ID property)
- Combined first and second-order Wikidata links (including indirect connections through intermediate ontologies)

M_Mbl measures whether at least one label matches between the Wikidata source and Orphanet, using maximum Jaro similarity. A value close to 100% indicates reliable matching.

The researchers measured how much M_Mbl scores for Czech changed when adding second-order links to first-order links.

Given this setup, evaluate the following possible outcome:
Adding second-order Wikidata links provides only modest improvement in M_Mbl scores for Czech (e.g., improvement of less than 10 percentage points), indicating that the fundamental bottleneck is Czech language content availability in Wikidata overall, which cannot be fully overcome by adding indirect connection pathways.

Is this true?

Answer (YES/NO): NO